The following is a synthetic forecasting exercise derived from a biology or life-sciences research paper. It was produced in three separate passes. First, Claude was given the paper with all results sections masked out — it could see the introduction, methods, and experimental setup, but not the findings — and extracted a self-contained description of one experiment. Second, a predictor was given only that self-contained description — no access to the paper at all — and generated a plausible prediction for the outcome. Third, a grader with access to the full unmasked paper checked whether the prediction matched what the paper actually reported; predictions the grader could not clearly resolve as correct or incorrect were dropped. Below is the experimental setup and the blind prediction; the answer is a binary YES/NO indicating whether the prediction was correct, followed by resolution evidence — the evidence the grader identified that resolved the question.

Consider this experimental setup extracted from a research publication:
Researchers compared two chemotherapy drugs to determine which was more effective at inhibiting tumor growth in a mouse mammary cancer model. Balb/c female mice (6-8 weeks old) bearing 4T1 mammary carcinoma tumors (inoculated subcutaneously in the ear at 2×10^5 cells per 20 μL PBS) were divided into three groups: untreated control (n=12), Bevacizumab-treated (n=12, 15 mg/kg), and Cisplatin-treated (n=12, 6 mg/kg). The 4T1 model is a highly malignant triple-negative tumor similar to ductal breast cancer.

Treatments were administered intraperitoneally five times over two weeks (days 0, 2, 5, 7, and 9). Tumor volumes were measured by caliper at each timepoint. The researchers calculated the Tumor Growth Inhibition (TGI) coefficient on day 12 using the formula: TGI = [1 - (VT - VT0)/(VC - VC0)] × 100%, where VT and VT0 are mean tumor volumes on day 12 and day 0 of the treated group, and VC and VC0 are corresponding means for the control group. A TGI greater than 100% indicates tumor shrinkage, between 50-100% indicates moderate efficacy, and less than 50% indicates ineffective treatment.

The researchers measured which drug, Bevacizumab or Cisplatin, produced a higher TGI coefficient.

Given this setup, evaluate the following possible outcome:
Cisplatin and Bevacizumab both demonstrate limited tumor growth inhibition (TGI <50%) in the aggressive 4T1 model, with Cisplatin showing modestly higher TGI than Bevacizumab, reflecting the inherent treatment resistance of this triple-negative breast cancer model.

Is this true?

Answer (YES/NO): NO